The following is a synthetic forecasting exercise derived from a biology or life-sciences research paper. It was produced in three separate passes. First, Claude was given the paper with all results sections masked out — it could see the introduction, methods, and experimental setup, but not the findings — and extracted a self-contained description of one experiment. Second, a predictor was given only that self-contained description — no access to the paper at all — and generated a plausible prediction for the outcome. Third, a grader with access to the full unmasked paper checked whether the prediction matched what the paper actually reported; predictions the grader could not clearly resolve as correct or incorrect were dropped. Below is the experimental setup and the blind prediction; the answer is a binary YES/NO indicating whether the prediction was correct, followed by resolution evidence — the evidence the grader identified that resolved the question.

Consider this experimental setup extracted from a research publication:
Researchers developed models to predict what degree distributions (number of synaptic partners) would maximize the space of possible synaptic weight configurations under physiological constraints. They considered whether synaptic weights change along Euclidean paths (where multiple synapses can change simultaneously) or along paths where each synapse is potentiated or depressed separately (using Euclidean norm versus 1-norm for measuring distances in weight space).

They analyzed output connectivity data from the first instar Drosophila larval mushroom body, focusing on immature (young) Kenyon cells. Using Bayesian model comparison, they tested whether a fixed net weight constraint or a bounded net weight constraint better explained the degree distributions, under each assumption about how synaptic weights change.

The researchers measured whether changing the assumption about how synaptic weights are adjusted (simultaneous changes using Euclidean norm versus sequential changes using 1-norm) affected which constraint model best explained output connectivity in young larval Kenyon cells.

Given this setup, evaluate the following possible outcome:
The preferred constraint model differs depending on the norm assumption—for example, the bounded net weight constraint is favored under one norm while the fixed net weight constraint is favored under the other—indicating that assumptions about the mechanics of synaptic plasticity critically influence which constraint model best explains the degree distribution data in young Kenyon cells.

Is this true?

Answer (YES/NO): YES